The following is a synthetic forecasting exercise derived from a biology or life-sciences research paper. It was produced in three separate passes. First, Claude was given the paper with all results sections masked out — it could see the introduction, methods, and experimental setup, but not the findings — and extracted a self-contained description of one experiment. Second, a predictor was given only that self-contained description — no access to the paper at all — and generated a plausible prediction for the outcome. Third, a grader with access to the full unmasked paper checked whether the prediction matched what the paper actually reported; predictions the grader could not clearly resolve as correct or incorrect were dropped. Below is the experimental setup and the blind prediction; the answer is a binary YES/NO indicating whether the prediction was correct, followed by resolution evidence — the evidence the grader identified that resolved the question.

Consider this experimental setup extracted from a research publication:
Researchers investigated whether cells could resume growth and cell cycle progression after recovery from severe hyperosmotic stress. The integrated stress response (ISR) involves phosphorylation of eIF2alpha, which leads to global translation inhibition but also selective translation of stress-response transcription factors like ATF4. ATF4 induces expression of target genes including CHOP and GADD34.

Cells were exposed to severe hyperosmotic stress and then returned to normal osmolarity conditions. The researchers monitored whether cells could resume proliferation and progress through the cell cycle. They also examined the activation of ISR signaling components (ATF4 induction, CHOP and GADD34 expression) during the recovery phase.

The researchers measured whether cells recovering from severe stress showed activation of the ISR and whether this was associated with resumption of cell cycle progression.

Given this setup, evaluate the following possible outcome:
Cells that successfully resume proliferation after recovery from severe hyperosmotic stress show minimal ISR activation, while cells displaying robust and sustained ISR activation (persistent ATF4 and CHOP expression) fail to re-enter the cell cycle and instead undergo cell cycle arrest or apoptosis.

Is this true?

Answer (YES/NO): NO